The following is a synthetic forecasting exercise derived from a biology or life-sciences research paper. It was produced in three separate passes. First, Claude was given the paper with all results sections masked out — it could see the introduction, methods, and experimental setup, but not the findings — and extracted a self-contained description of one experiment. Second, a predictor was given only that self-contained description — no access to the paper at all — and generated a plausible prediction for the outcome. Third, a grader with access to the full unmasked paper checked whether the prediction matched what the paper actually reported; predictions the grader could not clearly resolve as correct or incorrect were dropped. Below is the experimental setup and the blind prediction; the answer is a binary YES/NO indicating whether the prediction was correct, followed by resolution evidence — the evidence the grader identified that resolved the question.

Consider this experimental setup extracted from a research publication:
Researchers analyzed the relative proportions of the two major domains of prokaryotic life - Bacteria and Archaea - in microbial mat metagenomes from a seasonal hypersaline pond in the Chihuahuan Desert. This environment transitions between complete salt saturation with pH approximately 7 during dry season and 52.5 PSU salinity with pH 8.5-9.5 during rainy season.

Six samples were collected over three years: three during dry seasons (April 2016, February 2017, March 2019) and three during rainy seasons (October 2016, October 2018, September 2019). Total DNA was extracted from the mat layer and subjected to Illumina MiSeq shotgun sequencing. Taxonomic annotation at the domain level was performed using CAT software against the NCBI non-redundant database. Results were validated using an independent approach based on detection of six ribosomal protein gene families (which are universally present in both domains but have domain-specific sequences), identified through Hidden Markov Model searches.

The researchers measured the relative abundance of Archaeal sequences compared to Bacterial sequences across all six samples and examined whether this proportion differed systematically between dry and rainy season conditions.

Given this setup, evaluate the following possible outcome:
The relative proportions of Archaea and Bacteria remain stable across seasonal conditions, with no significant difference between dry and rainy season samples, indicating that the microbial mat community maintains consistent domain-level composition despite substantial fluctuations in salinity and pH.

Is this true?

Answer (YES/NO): NO